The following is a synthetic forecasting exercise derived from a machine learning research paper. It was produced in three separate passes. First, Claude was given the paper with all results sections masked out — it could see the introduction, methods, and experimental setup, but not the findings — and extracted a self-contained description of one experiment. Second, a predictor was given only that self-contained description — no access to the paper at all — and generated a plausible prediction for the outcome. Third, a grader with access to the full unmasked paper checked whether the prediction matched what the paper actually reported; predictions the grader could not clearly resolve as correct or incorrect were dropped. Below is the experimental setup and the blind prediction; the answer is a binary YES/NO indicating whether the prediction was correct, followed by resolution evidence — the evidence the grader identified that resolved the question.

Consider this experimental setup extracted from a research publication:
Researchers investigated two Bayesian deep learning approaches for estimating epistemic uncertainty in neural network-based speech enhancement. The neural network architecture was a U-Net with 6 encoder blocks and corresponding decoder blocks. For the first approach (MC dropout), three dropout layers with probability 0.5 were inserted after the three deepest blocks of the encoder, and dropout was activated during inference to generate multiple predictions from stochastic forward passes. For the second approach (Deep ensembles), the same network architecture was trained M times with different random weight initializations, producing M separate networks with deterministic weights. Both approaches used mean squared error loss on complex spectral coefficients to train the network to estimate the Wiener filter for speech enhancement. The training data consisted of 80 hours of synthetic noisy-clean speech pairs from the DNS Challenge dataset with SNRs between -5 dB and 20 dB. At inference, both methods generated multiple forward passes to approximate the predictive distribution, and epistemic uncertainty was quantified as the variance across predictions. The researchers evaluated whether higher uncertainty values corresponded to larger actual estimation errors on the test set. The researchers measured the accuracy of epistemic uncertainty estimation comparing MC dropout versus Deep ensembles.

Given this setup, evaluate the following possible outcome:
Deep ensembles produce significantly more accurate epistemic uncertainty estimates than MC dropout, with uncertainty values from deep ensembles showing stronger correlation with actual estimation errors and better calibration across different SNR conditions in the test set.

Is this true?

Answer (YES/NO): NO